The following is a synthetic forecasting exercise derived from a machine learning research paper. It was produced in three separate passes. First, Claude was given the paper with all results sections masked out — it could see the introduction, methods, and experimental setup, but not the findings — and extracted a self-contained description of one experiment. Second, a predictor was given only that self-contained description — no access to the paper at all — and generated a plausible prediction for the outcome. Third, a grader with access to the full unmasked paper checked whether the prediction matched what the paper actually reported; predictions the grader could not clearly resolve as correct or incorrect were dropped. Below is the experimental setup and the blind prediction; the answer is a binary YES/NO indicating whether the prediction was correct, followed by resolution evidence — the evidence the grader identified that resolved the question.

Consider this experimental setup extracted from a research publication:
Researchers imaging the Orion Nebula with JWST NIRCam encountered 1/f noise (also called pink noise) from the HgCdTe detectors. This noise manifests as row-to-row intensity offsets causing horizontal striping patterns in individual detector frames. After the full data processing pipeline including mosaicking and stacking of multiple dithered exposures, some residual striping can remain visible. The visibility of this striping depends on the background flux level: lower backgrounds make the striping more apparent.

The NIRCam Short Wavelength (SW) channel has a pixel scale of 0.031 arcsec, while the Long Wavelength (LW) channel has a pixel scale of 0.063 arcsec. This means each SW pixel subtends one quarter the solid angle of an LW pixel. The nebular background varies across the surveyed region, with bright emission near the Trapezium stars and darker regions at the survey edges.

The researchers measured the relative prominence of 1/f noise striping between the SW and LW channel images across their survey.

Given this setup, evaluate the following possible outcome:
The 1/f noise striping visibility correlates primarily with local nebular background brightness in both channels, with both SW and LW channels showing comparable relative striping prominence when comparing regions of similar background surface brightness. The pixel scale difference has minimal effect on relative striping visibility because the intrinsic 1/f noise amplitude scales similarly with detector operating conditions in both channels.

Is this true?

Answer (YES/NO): NO